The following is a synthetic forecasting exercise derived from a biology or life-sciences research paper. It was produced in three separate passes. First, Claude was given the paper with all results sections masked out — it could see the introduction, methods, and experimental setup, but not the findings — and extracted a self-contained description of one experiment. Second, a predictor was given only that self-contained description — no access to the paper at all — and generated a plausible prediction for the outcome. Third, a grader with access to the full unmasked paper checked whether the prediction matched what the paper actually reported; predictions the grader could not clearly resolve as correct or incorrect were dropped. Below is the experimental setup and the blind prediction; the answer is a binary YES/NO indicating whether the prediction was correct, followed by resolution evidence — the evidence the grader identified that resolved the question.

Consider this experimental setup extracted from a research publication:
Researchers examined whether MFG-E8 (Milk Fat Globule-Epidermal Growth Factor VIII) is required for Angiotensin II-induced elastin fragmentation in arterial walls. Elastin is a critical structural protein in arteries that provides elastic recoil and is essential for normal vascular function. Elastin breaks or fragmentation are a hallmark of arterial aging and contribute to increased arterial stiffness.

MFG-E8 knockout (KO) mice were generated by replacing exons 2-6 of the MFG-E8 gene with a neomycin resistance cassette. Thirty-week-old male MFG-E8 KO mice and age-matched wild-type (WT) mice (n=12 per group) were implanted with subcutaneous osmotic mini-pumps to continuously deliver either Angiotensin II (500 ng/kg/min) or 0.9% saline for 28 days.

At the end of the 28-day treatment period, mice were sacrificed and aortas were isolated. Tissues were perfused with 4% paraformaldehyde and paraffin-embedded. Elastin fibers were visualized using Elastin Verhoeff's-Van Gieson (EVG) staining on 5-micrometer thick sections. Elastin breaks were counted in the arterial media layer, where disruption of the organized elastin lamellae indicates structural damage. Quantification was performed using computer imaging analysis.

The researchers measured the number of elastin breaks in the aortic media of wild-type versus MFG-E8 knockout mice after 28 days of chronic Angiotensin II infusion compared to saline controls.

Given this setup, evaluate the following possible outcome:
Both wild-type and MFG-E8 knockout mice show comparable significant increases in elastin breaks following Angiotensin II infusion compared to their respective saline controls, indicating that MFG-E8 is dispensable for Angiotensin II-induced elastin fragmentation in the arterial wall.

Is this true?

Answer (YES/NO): NO